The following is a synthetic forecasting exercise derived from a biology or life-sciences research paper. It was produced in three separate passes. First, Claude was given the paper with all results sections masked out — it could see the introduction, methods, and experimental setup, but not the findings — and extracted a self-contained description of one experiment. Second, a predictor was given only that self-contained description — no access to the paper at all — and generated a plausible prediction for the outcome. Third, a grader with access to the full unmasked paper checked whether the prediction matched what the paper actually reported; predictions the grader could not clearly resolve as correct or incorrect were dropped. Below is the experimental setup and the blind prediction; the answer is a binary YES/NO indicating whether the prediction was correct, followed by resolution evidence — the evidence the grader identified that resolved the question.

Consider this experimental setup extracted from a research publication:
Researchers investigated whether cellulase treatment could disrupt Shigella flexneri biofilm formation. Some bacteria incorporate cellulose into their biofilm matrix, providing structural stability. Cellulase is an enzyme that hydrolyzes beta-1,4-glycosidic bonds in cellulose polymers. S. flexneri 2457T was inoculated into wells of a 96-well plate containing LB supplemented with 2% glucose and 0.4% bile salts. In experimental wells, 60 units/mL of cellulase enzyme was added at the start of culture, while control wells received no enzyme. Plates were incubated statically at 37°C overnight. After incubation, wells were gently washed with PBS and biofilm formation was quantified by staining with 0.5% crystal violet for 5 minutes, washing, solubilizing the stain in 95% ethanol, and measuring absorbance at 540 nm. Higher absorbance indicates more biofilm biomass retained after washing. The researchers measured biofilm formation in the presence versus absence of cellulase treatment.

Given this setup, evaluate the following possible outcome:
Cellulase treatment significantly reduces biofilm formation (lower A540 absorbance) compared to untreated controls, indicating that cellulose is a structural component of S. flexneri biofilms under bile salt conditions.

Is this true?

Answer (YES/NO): YES